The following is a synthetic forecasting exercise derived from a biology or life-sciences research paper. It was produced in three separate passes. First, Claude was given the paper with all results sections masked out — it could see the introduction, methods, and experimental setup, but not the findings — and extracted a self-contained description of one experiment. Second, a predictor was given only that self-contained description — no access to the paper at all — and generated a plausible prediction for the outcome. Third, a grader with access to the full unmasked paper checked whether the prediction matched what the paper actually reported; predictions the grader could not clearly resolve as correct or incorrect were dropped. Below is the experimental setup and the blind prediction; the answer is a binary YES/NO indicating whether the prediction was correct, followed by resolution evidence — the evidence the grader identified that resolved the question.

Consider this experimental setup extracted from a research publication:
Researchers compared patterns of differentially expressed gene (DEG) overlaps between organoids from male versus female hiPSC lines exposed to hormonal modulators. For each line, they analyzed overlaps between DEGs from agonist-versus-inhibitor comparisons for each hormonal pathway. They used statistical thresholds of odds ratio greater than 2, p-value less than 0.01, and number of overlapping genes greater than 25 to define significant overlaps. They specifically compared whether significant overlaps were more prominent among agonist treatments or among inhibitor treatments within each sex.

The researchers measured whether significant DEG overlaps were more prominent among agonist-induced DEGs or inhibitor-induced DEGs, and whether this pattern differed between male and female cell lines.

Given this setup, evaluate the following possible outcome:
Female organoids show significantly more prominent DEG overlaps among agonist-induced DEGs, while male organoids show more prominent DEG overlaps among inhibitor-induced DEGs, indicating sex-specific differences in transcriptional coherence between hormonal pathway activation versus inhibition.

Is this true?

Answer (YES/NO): NO